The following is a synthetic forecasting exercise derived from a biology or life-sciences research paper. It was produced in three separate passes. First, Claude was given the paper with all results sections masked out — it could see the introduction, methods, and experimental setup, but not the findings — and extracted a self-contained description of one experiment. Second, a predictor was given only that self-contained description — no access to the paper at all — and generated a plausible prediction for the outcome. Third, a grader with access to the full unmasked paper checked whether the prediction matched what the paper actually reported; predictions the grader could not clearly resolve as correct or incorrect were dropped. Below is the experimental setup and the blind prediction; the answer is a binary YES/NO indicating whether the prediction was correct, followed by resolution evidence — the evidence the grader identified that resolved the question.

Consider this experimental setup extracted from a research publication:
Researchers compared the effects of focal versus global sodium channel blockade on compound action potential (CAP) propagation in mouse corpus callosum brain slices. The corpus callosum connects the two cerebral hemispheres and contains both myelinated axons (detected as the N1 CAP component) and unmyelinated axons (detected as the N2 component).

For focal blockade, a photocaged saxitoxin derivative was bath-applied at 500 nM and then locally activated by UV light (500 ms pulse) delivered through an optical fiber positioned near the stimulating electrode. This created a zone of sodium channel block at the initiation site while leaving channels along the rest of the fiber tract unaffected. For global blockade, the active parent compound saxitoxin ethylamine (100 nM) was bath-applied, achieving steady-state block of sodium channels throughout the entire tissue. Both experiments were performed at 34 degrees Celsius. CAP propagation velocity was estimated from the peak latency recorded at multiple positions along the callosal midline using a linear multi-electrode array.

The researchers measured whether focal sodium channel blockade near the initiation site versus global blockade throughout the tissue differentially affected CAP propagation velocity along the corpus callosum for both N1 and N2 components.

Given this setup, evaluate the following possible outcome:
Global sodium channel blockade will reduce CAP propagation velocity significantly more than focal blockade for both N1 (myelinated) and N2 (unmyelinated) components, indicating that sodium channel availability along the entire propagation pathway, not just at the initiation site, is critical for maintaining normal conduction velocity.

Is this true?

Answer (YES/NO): YES